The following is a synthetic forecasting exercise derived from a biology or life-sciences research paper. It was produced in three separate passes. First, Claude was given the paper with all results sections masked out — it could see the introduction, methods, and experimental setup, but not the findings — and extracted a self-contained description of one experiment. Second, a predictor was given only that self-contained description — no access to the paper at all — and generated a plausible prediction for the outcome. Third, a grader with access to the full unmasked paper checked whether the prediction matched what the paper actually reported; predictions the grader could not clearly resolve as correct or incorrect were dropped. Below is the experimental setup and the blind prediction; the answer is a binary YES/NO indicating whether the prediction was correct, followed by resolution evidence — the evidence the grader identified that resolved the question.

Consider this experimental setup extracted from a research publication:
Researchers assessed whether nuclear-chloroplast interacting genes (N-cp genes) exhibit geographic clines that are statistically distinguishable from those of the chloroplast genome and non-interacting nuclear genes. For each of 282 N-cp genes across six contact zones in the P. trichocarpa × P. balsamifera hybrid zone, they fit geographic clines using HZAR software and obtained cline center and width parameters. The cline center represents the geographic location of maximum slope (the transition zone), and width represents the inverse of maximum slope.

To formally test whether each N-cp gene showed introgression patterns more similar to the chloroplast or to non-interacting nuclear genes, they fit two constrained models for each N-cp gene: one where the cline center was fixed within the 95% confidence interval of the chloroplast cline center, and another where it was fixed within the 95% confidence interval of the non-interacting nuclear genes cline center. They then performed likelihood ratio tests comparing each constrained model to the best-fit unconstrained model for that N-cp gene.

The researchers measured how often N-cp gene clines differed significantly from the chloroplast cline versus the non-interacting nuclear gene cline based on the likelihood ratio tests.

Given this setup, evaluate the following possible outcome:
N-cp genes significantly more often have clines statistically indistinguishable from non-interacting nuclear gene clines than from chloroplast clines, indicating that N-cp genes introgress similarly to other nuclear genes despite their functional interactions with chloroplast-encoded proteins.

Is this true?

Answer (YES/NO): YES